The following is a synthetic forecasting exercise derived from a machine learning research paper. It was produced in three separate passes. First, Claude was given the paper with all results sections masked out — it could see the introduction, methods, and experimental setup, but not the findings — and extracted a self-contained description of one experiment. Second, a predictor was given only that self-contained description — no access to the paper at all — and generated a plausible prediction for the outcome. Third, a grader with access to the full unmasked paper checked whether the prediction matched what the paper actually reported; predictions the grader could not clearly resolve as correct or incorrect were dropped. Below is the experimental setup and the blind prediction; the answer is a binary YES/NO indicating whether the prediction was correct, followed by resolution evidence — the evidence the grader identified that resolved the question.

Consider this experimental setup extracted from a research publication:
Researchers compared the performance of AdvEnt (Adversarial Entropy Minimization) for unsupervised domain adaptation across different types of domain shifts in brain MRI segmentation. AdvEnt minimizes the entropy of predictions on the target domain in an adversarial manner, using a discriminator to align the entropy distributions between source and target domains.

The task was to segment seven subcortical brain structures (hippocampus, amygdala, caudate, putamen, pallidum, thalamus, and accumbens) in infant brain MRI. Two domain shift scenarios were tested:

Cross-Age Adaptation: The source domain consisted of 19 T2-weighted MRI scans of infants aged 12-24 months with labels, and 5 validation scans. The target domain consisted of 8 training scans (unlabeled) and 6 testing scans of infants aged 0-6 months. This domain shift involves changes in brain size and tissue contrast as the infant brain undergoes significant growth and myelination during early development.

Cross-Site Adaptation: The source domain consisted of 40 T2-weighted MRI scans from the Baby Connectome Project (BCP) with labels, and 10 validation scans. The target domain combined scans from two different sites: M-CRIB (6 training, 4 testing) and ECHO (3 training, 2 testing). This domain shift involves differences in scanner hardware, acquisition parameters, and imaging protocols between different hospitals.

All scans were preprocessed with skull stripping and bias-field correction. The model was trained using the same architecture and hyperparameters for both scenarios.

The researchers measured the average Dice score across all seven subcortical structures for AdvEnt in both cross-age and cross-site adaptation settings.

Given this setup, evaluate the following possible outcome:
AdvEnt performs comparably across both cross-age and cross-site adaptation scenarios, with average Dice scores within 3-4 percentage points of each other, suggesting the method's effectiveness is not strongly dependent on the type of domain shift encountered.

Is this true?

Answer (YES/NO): NO